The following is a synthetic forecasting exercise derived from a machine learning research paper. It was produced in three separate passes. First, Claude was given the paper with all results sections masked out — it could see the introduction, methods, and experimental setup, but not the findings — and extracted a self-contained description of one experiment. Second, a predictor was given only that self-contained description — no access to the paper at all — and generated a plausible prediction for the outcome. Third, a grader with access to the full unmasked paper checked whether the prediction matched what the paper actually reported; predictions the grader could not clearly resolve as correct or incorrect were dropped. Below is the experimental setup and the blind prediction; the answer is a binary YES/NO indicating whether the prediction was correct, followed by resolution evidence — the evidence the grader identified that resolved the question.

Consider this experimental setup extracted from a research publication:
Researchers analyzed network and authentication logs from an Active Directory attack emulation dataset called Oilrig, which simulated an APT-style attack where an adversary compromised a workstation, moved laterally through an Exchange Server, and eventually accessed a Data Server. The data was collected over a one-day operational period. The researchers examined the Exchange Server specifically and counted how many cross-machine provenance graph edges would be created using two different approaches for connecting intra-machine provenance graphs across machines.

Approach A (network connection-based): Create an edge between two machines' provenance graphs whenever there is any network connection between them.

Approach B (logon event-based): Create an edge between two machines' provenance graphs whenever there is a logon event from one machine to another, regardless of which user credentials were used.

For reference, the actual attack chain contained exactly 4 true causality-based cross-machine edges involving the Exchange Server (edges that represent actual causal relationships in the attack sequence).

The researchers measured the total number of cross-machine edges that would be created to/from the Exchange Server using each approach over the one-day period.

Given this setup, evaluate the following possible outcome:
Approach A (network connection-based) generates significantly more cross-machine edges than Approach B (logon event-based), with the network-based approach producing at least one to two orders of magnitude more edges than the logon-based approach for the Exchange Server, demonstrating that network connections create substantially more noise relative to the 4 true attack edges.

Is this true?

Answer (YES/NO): YES